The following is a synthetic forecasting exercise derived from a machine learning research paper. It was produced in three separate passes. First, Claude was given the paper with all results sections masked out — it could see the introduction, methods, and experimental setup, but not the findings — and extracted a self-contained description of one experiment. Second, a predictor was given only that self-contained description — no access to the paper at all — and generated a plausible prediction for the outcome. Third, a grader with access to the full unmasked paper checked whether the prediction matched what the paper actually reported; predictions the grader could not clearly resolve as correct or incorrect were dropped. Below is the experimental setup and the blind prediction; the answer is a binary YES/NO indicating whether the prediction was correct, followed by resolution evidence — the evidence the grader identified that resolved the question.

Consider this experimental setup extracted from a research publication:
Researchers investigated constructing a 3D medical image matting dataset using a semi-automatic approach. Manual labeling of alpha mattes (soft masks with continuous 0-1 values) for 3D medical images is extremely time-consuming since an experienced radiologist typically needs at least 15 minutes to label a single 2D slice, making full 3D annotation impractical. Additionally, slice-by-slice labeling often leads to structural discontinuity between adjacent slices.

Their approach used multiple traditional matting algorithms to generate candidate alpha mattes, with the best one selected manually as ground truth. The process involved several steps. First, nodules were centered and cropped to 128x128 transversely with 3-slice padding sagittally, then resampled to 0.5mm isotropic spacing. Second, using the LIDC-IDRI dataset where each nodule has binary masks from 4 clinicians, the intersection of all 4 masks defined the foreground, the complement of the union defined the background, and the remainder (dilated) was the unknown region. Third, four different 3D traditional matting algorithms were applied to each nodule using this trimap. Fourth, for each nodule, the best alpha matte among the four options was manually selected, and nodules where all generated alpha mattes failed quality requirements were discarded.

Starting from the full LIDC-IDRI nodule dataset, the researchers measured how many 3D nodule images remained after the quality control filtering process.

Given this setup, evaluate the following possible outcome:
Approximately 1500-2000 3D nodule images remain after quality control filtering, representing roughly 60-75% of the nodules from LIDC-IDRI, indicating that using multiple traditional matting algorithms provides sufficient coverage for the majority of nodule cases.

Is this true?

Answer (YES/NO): NO